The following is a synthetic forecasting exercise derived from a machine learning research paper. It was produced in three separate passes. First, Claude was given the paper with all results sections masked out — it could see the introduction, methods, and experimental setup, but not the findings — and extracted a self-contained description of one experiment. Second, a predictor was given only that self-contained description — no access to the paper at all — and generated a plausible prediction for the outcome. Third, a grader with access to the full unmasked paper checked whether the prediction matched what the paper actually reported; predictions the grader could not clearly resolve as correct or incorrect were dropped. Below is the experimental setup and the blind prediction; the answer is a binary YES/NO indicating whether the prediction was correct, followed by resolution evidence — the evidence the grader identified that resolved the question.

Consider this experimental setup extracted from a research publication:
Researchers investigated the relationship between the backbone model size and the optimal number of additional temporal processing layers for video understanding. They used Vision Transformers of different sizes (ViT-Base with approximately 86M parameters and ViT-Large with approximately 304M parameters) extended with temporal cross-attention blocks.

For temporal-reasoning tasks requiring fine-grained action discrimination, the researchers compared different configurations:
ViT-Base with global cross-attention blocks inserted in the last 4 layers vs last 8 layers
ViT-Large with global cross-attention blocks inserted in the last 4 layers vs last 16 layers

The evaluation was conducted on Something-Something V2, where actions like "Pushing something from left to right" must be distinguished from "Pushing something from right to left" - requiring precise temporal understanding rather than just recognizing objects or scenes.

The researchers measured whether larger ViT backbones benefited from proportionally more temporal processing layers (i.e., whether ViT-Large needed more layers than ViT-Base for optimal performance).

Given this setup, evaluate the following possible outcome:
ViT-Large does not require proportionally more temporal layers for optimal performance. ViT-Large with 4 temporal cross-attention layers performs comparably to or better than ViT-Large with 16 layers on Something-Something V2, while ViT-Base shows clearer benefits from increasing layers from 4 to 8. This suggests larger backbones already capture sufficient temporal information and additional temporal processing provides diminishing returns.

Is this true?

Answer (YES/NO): NO